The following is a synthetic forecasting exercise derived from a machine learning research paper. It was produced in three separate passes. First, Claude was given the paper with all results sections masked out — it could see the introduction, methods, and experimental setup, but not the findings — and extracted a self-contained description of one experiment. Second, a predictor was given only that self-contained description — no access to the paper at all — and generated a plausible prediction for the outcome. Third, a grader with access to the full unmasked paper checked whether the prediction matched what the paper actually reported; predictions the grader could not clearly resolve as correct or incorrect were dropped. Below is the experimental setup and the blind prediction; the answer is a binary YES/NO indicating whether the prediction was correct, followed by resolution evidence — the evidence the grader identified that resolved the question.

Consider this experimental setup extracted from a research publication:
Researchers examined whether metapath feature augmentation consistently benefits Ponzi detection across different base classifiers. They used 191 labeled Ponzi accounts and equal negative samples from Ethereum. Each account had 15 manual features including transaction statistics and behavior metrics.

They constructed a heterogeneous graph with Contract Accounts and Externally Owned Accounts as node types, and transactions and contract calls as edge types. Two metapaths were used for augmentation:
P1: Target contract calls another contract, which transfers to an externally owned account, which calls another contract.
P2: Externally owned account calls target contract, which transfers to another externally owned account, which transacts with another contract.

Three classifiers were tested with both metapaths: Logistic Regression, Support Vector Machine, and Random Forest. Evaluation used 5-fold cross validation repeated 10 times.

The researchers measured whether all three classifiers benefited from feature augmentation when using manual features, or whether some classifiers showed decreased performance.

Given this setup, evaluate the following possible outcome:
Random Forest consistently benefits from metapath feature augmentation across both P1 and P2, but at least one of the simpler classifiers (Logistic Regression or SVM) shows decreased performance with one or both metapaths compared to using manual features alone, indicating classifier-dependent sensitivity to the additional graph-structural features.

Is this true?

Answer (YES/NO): NO